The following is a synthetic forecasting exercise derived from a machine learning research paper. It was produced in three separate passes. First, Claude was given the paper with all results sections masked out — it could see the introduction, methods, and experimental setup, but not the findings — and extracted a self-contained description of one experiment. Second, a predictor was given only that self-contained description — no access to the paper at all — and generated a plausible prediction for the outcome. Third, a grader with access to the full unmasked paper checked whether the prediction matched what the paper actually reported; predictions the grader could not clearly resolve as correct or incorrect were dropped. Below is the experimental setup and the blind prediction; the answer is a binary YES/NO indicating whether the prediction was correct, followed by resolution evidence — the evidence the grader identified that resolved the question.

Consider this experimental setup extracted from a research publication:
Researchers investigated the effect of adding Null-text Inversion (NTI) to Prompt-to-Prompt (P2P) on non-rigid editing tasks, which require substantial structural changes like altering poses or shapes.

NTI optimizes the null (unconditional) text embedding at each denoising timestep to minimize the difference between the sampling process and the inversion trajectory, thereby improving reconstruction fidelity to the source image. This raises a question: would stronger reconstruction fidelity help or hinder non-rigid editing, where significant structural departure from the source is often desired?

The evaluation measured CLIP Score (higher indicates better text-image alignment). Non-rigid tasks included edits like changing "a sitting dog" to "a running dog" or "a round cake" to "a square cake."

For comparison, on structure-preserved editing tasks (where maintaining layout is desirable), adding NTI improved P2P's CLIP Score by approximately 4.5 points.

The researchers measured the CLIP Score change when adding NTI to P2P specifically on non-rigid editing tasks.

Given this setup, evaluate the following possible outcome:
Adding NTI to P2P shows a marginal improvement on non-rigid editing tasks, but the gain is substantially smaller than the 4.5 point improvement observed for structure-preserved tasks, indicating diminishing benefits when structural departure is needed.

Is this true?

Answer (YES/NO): YES